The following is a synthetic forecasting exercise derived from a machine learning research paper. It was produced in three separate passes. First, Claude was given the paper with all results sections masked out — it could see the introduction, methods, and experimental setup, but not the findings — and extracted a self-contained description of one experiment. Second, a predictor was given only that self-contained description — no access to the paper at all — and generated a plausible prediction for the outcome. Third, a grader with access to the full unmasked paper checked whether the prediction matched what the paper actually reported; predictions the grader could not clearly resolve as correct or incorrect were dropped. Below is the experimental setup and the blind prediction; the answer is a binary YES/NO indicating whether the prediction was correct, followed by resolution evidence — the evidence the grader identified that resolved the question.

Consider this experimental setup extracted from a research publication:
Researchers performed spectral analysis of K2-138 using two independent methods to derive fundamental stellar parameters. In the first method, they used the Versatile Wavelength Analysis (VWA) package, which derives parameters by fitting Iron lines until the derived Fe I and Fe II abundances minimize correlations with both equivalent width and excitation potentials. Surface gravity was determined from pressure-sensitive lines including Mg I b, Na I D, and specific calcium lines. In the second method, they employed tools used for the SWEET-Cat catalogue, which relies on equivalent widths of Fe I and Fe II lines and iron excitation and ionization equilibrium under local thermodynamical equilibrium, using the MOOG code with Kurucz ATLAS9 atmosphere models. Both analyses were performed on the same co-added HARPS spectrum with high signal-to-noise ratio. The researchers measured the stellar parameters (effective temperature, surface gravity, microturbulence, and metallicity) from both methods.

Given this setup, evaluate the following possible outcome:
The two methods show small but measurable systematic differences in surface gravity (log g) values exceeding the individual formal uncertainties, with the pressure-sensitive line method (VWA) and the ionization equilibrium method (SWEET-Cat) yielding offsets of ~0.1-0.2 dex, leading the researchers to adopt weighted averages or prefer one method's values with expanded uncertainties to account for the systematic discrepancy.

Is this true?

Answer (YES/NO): NO